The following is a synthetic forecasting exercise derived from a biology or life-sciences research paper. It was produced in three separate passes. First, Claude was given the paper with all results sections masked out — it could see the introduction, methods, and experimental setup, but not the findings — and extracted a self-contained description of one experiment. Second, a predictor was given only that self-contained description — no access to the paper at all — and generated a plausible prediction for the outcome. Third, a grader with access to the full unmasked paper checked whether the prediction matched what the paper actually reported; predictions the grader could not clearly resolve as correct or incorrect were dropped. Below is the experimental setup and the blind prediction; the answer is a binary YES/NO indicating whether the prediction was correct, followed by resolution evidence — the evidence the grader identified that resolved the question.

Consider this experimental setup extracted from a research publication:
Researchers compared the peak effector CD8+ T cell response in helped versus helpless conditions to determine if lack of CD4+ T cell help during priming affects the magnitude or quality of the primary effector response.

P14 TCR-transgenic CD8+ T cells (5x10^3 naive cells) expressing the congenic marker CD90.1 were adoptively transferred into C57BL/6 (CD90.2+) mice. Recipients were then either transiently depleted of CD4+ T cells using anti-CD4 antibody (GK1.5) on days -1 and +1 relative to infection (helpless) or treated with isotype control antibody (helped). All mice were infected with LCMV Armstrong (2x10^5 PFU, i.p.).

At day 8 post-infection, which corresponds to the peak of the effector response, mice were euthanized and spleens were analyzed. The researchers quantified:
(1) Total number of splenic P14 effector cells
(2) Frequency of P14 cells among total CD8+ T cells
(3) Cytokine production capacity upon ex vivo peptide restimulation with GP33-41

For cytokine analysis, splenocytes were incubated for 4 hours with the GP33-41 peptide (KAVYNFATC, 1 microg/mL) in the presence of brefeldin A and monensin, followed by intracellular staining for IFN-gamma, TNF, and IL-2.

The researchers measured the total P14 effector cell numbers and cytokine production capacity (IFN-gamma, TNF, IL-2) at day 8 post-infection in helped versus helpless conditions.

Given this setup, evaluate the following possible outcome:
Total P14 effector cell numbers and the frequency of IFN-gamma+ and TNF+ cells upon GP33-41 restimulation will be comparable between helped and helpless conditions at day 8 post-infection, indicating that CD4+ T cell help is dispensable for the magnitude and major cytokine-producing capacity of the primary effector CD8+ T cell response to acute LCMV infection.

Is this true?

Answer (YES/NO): YES